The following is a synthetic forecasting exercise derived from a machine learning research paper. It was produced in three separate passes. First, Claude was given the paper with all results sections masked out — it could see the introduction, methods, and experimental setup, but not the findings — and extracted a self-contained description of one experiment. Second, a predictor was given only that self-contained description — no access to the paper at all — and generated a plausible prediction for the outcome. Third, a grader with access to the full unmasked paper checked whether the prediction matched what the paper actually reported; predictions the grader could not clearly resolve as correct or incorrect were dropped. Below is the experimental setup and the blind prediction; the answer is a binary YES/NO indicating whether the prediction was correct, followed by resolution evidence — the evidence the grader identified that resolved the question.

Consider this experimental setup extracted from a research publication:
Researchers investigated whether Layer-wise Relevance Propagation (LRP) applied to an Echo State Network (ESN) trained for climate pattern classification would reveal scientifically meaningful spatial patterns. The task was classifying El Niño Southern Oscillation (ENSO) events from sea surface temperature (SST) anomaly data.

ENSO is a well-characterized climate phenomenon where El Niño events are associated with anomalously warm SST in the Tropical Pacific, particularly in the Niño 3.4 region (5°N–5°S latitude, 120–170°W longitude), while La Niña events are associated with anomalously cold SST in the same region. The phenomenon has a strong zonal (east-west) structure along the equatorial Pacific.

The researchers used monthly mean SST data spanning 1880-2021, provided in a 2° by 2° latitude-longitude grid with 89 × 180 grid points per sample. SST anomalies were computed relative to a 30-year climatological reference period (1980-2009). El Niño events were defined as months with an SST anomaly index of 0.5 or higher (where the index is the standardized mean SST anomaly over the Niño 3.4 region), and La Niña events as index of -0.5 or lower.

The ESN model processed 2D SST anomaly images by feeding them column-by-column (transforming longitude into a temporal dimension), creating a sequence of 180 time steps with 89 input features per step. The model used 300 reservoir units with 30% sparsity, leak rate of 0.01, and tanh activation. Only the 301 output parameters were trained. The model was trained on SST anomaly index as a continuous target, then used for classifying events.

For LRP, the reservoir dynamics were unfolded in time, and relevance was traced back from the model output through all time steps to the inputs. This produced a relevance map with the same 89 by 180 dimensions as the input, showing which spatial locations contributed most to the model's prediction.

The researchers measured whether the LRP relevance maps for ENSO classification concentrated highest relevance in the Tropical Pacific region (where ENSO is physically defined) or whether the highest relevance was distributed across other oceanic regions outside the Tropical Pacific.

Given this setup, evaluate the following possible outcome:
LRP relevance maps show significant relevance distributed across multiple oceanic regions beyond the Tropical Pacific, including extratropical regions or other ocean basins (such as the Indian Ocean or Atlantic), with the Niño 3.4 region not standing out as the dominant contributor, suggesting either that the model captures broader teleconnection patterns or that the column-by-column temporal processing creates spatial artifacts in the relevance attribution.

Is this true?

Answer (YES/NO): NO